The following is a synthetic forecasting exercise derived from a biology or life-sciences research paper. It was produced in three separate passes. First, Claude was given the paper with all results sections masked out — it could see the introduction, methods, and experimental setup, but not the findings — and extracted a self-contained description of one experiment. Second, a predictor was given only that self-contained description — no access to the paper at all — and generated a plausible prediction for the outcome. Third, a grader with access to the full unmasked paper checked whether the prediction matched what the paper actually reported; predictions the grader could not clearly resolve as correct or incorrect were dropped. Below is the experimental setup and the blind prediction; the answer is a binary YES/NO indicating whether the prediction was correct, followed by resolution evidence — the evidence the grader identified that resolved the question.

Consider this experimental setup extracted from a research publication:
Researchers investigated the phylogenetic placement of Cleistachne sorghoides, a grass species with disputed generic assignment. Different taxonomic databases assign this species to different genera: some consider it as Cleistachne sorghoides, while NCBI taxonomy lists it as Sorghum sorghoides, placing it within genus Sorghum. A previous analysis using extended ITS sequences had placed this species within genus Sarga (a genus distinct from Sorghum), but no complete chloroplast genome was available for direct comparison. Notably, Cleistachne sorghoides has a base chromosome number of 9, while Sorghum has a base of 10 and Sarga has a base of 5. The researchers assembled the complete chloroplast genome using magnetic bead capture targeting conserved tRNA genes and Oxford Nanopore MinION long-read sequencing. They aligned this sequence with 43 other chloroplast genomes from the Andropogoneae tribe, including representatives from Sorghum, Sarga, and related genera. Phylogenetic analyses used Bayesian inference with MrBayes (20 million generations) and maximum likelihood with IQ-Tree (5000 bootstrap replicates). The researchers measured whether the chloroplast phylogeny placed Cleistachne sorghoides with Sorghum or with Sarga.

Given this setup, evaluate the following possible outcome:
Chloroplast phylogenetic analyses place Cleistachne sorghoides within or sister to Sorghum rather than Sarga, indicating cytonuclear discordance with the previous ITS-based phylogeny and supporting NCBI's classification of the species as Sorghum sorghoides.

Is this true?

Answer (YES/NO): NO